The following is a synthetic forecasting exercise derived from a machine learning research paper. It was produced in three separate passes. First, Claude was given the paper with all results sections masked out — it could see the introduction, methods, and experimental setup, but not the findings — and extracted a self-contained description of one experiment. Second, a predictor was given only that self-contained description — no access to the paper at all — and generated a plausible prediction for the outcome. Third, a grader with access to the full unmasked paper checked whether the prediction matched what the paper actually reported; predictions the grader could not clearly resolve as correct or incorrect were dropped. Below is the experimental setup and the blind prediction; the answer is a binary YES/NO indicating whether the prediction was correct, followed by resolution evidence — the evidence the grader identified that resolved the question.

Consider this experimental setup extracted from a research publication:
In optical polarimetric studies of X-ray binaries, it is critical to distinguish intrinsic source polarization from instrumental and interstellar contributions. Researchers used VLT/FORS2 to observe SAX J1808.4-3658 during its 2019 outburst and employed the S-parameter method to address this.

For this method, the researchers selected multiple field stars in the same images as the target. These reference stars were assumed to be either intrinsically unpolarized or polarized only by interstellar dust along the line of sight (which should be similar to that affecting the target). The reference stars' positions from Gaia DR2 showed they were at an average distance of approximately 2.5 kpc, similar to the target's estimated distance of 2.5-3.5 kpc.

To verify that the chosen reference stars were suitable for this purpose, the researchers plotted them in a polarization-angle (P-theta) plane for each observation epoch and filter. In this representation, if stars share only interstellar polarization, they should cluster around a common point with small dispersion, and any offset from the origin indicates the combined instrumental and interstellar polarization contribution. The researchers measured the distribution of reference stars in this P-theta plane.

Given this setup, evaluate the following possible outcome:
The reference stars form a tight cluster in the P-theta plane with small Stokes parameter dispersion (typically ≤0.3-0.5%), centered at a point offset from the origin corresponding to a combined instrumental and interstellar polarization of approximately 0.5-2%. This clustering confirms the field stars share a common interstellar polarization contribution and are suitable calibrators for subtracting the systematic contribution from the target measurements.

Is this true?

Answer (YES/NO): YES